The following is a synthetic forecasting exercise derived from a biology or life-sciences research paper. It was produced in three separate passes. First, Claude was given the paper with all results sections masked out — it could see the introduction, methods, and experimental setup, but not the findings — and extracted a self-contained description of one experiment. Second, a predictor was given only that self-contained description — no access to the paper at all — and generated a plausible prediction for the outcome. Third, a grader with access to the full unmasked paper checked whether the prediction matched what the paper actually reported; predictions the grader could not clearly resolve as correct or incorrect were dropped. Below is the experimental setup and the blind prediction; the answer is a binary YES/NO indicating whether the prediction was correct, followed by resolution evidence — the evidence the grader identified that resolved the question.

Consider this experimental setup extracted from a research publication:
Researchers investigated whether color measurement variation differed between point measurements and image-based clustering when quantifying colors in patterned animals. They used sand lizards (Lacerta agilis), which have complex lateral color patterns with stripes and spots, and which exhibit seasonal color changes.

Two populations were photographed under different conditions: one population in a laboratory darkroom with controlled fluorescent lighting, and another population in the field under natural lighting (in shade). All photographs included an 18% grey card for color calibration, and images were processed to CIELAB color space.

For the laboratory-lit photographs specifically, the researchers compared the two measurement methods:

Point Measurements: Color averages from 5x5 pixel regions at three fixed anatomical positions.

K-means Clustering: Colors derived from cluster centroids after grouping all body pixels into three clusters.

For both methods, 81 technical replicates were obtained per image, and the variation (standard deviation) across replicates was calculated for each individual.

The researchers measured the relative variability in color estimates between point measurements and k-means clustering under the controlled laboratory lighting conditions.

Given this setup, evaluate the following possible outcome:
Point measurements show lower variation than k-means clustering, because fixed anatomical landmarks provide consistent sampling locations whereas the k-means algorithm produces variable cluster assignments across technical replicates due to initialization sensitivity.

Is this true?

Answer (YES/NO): NO